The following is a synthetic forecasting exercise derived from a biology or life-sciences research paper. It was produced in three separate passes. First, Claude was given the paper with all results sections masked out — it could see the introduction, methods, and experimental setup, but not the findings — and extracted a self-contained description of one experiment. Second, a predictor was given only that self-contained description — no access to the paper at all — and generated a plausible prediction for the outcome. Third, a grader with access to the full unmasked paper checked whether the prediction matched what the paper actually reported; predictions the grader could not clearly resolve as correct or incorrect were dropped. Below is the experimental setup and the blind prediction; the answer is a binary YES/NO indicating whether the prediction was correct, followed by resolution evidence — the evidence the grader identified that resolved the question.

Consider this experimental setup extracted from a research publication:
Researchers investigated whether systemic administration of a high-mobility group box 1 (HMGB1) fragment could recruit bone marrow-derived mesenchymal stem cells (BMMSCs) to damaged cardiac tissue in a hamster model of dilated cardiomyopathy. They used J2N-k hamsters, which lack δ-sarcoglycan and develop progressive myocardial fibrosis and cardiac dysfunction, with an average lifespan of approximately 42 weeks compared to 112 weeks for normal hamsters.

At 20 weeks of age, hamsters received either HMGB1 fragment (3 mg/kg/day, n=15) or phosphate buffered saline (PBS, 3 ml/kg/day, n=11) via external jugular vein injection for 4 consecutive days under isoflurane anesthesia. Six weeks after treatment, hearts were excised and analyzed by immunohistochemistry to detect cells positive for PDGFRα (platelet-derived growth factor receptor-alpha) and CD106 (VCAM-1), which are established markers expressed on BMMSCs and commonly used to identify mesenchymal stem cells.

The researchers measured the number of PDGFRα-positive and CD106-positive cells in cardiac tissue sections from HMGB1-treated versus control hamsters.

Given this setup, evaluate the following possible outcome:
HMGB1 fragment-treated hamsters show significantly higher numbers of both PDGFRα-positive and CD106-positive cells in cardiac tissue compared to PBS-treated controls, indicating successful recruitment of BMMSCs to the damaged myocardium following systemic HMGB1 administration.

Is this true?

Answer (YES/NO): YES